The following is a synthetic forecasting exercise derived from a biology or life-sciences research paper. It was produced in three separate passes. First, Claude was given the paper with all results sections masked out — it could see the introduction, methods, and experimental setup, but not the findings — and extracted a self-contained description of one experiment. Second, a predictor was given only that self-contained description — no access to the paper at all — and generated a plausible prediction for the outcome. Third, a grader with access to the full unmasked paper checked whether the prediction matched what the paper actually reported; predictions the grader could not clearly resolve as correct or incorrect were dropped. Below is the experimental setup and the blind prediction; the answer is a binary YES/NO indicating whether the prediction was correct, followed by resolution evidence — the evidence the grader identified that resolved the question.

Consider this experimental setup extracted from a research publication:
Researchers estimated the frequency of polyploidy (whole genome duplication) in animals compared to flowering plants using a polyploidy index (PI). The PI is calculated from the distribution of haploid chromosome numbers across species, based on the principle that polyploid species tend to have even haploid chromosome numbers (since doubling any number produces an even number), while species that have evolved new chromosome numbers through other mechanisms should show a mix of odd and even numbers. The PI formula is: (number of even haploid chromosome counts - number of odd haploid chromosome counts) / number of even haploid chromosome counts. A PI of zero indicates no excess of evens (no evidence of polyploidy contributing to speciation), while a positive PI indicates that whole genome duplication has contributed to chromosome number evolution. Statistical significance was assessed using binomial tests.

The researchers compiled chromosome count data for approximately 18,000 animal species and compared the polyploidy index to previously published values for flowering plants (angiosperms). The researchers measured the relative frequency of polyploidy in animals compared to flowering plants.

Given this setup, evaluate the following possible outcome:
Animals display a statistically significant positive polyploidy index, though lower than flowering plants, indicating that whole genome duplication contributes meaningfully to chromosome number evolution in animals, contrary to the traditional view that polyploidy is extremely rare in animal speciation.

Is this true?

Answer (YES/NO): NO